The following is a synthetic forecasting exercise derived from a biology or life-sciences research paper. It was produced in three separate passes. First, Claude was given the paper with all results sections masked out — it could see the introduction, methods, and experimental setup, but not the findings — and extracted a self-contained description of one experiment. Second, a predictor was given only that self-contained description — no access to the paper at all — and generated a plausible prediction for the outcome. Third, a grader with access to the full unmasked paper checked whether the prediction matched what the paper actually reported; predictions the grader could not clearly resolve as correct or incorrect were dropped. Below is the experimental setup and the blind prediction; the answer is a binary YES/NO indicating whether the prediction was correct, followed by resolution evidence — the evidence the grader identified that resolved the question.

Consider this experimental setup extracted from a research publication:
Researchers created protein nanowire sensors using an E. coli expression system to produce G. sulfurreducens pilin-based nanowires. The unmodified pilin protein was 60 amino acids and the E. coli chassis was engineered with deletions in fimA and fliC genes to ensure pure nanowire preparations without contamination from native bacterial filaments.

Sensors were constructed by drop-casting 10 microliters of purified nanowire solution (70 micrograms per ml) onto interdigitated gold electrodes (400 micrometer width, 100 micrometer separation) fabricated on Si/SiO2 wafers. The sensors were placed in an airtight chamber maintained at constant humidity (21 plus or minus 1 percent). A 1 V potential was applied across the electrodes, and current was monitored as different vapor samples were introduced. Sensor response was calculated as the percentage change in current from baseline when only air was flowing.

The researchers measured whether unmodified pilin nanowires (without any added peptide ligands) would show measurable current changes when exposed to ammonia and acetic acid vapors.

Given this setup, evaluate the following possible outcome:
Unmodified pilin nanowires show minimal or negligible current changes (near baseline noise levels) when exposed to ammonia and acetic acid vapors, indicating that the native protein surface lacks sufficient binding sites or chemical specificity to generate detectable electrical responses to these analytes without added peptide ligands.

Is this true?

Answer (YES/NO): NO